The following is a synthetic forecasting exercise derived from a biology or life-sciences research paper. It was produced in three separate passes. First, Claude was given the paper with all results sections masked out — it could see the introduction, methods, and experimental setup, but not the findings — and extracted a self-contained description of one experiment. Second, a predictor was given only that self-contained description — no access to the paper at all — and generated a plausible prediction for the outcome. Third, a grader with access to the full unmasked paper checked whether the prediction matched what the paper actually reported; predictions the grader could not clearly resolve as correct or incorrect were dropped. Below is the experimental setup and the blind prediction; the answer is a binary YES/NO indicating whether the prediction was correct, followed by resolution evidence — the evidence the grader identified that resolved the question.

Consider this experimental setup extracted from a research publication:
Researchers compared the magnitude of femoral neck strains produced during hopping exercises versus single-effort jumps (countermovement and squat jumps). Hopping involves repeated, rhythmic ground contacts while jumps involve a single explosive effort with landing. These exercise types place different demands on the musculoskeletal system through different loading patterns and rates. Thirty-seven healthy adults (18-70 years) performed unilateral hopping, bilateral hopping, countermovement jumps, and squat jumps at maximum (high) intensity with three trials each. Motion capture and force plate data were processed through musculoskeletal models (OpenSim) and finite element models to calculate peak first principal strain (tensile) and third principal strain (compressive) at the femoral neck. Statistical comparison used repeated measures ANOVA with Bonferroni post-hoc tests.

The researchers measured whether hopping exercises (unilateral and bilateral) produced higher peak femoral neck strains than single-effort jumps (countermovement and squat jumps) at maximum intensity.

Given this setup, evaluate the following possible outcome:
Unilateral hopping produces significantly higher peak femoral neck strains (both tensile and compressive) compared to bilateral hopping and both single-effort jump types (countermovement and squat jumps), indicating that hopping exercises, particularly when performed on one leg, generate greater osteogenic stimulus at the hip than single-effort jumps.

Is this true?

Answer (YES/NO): NO